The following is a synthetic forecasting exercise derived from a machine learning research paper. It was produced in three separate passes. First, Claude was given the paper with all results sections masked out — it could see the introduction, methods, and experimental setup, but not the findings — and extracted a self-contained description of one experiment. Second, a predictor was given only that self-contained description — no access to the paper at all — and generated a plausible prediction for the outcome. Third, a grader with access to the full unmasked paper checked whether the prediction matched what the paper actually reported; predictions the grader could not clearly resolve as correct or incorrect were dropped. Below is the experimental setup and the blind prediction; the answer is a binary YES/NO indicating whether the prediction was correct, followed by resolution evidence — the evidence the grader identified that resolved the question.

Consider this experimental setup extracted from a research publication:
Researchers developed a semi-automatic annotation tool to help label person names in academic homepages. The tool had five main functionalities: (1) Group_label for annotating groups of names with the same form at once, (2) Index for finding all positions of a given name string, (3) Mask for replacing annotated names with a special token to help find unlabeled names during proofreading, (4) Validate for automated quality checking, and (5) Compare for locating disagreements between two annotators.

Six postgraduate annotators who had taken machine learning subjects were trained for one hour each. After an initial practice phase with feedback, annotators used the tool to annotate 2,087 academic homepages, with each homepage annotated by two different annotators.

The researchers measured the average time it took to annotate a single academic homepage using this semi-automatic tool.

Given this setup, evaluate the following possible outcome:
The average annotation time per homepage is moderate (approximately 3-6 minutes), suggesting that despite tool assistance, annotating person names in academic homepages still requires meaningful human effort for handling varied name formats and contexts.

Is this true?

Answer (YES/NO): NO